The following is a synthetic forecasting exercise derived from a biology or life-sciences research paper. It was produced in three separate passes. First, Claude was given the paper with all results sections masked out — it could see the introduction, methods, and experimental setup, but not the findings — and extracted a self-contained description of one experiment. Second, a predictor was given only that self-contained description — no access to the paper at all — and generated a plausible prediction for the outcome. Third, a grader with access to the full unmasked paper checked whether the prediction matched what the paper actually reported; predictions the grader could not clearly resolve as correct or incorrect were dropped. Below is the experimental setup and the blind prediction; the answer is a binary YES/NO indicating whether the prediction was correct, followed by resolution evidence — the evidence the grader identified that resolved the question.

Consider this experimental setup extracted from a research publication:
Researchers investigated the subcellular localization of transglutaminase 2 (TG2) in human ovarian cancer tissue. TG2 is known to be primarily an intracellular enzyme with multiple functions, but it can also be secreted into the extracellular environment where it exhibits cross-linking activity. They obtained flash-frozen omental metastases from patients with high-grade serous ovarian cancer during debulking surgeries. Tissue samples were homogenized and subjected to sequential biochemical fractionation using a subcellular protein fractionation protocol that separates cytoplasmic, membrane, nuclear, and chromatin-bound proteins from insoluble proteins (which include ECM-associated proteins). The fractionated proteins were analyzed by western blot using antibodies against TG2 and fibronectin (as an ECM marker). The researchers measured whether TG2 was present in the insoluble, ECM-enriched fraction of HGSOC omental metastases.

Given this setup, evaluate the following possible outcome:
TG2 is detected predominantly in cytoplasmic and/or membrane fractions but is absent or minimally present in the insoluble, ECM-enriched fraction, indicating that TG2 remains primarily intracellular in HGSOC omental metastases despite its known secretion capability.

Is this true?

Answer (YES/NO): NO